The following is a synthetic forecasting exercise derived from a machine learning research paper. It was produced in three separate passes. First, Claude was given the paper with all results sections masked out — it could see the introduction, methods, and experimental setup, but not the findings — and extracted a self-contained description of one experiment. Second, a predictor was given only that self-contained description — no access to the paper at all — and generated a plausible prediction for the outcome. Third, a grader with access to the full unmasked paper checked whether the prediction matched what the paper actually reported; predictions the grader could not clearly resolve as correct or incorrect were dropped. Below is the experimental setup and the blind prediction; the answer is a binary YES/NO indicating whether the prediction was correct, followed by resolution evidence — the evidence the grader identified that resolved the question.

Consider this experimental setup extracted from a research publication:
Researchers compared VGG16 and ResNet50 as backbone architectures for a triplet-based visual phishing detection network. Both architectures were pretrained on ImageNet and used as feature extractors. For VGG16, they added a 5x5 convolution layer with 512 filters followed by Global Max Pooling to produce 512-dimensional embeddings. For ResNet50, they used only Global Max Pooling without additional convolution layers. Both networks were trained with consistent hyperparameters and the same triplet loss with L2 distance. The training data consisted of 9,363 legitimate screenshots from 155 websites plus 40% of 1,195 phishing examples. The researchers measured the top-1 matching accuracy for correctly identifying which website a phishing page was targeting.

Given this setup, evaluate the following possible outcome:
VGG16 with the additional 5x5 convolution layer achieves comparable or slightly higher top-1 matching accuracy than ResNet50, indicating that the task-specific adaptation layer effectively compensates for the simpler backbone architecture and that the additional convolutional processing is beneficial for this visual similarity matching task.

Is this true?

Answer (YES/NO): YES